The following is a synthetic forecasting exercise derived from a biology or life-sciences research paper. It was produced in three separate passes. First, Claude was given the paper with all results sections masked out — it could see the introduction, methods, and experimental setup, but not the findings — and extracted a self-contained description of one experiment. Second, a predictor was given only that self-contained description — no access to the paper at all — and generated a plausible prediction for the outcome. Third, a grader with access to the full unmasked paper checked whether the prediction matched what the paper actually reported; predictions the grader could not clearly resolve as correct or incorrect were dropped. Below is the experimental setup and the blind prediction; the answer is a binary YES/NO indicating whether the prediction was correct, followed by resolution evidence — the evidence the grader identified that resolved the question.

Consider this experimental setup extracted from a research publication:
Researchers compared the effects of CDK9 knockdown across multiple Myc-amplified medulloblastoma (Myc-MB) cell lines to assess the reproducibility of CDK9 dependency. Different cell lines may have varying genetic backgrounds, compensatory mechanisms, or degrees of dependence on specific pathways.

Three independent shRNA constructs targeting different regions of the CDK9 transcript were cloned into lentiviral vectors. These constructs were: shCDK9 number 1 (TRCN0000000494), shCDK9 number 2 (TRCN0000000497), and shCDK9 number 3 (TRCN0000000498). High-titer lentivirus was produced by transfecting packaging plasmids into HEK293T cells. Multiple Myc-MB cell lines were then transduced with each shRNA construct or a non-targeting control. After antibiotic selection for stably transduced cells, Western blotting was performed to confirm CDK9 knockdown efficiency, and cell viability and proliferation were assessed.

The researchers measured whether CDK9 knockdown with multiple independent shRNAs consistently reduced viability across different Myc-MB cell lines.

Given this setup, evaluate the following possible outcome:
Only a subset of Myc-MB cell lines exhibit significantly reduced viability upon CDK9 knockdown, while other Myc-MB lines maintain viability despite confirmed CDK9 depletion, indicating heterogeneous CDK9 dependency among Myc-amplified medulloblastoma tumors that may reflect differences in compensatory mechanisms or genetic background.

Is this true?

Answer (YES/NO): NO